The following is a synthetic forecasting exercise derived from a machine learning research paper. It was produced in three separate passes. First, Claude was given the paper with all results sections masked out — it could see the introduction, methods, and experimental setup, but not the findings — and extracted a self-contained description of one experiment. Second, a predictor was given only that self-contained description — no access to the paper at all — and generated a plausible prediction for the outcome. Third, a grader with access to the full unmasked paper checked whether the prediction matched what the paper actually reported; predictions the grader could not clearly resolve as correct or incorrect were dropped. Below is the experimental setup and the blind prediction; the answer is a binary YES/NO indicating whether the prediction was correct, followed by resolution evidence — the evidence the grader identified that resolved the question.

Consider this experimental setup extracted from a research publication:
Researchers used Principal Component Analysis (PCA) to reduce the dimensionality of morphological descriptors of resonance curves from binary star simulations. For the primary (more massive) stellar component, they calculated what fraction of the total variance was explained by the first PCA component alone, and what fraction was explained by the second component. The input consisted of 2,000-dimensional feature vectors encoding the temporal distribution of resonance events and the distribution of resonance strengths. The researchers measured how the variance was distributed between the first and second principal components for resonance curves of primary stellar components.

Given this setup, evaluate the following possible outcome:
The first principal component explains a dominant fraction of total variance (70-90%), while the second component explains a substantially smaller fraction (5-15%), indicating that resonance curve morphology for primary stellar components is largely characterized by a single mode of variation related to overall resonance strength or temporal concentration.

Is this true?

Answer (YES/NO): NO